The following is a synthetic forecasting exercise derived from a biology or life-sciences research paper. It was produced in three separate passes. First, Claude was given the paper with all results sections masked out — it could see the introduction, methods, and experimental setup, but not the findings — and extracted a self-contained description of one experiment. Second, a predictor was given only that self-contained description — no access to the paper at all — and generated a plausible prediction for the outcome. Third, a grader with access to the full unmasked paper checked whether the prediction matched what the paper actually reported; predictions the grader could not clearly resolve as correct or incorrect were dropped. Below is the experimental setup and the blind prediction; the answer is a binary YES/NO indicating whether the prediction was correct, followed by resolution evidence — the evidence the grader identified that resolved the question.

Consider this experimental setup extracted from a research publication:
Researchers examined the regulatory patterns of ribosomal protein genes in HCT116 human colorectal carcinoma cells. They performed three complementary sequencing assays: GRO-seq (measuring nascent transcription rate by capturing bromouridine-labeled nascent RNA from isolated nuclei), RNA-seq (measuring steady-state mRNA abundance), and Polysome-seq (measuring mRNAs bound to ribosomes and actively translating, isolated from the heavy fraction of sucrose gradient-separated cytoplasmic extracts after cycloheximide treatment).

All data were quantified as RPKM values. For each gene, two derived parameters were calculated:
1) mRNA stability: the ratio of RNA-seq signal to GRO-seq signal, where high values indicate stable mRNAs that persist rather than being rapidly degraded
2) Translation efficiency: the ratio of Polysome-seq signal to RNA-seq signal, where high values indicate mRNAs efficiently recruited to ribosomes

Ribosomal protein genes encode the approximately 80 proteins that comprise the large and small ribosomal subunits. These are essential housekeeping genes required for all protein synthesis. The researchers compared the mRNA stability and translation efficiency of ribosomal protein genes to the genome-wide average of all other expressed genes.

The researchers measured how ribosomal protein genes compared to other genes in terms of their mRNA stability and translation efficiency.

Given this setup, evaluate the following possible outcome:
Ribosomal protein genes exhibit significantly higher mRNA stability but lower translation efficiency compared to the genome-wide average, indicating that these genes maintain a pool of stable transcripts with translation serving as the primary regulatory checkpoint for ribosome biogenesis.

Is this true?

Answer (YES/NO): YES